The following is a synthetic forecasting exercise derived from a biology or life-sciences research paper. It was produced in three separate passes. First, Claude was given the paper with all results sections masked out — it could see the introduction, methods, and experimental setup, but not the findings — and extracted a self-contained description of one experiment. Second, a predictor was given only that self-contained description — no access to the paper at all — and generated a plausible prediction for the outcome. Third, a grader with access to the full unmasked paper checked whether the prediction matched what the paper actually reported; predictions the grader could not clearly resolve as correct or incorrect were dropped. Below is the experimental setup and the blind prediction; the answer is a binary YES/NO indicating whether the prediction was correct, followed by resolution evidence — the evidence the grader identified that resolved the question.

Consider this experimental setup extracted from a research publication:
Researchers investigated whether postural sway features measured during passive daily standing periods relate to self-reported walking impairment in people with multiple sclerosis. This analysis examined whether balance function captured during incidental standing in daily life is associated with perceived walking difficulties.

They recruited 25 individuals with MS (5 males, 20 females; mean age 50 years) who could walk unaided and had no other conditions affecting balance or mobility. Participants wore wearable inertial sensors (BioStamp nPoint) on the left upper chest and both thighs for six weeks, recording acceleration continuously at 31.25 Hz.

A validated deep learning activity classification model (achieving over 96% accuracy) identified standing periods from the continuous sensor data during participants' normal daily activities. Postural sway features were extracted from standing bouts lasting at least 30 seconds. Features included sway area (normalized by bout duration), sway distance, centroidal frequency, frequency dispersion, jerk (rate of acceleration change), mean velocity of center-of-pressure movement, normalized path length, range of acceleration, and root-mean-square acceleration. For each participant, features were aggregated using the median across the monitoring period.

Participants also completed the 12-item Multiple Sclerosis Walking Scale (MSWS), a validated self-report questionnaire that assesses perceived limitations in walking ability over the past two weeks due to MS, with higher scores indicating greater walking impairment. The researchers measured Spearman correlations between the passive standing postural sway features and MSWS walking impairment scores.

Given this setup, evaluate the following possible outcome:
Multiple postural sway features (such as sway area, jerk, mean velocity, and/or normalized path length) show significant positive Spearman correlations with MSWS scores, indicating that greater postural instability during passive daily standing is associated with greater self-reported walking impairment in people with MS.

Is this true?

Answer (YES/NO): NO